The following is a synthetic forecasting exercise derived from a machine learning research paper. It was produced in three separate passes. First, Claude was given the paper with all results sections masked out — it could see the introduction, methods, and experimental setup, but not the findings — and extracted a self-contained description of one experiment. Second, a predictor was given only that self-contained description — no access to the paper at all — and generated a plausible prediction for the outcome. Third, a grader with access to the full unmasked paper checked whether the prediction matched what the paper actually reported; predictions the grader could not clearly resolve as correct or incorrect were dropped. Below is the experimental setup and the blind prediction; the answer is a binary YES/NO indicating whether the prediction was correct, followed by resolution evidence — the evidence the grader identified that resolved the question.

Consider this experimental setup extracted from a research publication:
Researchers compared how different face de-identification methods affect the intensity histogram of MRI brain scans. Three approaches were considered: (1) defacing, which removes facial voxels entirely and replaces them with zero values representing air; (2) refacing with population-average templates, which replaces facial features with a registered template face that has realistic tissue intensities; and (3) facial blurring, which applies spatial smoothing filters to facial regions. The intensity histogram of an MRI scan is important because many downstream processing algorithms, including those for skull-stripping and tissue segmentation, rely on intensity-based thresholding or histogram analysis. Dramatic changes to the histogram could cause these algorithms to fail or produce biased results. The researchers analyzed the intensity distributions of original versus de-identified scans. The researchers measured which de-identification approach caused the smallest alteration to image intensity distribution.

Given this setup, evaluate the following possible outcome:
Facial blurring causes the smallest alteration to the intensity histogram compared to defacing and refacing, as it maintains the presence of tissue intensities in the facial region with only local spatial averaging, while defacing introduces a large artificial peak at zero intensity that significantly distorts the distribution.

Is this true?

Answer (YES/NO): YES